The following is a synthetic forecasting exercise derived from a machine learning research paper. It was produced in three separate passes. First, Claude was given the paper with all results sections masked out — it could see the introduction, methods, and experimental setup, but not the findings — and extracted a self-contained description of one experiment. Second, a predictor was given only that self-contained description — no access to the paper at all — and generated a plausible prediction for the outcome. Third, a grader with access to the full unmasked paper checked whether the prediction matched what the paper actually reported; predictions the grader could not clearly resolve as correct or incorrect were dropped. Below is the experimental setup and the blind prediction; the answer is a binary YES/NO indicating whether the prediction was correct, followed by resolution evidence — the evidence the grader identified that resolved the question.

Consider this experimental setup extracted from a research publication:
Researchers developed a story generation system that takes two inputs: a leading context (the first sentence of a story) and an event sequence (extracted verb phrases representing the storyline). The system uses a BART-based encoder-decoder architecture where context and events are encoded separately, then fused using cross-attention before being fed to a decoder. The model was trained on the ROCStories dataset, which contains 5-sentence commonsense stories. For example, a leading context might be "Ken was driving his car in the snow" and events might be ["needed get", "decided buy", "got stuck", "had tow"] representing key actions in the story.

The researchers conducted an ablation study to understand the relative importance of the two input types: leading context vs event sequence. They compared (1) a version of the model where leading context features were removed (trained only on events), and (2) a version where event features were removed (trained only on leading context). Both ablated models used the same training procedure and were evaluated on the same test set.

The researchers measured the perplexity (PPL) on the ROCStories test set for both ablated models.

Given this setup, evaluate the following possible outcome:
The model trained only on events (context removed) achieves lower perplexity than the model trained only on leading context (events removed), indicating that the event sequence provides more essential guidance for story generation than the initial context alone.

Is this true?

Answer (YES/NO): YES